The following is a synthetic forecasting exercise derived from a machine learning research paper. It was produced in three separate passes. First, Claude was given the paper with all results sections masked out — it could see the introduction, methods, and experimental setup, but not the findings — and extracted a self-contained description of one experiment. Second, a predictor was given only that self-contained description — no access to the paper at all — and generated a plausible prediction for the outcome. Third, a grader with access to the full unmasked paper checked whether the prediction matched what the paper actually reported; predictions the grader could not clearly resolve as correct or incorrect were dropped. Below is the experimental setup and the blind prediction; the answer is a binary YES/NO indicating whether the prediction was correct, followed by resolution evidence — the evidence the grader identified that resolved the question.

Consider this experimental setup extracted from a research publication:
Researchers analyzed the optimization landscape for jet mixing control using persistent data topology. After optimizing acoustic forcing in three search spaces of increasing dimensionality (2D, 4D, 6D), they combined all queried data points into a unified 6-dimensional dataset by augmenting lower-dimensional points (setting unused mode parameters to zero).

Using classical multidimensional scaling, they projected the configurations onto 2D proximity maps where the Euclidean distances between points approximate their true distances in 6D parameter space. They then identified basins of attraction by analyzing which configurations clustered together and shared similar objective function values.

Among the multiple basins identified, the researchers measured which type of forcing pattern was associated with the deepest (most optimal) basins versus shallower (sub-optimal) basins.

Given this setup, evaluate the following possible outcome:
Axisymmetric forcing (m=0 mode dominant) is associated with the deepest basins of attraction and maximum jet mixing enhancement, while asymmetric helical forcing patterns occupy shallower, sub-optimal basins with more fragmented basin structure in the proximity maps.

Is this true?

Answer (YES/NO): NO